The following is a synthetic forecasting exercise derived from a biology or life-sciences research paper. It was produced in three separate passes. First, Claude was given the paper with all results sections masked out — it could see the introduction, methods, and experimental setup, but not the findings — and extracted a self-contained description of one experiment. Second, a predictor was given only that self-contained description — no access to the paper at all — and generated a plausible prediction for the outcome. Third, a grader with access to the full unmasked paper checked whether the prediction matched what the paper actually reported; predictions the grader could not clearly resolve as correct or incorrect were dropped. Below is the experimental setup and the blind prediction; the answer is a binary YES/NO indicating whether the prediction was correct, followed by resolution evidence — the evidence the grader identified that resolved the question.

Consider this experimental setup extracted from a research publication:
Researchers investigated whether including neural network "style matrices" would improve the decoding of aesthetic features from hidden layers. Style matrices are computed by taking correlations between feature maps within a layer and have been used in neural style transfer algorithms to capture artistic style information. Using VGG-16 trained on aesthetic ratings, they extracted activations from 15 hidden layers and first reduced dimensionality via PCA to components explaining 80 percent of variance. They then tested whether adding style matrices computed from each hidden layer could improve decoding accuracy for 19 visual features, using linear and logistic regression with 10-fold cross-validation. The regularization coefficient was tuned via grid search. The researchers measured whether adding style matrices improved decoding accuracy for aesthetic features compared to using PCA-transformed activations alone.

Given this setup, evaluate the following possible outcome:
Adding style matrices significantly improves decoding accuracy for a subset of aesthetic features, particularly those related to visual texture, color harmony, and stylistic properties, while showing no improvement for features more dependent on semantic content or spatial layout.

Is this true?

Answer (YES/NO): NO